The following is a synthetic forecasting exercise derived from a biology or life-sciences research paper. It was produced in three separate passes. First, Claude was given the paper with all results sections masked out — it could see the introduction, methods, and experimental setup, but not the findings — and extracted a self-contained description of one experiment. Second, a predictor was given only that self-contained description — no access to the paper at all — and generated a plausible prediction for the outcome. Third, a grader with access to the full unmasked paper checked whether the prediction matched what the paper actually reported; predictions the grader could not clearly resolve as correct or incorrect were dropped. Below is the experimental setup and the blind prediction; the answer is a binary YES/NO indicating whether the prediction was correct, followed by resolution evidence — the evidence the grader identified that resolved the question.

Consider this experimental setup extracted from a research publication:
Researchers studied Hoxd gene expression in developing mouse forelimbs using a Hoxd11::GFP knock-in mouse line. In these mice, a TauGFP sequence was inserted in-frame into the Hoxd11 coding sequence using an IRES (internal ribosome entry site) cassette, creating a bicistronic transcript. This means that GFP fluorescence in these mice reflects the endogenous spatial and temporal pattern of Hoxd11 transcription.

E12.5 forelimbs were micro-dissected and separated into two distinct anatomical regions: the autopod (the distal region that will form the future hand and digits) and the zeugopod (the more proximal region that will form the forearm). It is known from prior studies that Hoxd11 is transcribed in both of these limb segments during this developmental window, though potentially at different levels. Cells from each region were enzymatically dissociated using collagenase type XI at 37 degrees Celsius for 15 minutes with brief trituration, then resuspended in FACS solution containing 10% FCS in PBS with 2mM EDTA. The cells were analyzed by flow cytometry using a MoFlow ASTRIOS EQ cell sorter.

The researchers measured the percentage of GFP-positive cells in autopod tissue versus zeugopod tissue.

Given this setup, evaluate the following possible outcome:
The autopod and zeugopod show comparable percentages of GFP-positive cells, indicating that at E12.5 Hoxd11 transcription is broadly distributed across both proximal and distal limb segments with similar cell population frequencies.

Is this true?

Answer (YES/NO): NO